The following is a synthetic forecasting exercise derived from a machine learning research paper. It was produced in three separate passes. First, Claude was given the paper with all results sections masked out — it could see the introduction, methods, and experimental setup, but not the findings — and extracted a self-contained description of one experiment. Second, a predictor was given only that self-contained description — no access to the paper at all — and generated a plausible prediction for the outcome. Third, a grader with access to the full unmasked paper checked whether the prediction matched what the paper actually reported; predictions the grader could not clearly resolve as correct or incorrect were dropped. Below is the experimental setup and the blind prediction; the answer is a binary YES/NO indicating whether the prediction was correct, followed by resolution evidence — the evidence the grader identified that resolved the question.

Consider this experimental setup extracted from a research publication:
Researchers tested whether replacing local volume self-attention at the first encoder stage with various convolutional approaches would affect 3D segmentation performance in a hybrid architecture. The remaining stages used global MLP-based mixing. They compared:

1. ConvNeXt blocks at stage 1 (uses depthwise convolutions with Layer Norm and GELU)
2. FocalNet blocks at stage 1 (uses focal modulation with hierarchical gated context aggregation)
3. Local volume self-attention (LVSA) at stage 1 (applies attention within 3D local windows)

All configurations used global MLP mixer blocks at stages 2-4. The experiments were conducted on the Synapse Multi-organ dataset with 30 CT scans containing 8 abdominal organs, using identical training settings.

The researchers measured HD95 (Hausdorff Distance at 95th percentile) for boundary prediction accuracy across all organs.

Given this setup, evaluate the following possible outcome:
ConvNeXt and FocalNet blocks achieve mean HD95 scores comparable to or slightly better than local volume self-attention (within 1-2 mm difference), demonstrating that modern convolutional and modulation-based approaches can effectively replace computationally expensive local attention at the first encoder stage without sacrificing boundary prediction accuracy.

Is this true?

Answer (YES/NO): NO